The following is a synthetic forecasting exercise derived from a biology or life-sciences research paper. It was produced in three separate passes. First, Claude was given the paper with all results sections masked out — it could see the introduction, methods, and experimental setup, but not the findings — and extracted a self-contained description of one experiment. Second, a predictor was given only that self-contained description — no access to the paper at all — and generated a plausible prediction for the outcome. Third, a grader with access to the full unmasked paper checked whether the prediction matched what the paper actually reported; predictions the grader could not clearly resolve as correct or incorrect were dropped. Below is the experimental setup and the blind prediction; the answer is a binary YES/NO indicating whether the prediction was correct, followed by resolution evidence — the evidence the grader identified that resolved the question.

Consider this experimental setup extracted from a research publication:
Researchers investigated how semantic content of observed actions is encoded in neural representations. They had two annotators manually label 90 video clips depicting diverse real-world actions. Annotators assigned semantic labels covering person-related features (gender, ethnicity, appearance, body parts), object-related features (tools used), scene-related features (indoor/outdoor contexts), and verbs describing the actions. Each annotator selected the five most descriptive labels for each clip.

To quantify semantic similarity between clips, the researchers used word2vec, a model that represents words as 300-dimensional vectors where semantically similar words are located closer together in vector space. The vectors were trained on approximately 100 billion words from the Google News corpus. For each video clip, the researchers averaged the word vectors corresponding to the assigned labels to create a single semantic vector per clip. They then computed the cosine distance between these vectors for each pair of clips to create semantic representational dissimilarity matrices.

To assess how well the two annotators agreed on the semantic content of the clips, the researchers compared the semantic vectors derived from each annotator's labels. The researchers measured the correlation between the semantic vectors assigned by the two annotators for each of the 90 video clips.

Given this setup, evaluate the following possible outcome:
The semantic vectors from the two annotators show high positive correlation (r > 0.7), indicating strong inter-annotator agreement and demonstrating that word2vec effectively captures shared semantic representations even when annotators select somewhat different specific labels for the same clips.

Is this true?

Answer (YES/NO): YES